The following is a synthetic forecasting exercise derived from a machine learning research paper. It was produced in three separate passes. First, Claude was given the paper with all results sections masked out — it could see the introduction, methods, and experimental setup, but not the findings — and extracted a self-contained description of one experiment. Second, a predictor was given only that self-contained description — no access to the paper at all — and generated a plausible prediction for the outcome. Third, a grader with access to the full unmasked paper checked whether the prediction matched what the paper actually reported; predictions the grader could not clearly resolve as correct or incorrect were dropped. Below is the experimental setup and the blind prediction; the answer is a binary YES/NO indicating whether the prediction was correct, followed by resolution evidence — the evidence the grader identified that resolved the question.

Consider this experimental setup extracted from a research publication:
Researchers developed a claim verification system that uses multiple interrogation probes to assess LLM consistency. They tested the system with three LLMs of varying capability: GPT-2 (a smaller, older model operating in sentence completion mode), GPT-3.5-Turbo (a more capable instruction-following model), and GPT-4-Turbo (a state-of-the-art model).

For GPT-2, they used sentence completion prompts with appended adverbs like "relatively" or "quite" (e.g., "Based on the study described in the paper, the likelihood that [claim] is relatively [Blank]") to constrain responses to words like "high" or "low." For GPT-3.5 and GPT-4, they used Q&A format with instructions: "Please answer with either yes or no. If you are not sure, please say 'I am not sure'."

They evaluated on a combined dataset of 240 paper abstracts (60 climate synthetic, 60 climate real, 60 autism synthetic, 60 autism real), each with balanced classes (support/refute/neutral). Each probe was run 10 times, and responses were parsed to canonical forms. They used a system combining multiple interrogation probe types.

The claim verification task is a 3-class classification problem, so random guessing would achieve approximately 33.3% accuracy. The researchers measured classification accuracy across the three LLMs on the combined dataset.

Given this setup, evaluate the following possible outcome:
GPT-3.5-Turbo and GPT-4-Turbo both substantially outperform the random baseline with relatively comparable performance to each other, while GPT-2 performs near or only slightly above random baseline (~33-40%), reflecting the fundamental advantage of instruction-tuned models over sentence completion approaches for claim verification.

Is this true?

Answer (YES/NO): YES